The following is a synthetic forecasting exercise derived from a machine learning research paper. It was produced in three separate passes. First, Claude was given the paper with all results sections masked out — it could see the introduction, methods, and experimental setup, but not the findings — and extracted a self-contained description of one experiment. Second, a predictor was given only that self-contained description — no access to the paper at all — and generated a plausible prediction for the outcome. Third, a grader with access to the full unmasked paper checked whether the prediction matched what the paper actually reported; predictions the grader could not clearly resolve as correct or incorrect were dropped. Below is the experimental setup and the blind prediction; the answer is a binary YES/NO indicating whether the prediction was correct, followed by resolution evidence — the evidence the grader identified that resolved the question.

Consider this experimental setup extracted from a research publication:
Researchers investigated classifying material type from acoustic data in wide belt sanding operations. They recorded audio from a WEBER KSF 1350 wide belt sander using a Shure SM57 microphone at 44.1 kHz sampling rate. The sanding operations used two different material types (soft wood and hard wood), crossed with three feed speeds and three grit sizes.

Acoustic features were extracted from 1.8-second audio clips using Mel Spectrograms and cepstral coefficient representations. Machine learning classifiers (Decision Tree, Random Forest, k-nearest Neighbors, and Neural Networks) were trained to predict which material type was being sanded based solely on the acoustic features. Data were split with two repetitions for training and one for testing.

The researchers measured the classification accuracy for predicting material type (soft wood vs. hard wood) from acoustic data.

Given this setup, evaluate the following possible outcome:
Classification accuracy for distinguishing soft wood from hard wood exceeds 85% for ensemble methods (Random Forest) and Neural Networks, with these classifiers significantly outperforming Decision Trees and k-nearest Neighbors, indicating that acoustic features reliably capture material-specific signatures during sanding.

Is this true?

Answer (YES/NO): NO